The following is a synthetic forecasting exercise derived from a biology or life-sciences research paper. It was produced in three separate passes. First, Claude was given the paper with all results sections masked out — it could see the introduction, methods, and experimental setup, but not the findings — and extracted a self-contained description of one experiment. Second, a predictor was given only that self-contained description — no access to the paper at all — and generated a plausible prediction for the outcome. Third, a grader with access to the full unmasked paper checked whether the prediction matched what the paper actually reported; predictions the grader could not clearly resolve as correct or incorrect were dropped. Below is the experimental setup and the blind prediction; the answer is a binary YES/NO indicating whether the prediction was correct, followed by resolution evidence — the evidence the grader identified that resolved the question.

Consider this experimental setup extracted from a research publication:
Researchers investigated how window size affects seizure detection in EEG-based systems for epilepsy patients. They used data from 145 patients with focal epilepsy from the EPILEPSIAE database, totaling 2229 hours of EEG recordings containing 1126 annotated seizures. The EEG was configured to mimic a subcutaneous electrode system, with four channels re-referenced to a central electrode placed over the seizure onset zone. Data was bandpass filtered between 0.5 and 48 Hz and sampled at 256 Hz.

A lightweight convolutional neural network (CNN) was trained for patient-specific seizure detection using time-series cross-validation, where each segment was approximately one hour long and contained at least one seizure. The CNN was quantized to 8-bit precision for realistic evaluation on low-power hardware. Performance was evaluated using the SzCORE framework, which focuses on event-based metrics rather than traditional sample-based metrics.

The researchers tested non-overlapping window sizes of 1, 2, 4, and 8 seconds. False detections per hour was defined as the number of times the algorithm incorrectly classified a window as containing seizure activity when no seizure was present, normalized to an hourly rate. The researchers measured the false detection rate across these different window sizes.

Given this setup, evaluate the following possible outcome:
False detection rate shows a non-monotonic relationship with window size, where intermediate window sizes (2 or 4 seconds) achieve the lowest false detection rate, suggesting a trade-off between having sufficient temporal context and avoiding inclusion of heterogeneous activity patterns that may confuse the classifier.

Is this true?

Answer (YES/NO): NO